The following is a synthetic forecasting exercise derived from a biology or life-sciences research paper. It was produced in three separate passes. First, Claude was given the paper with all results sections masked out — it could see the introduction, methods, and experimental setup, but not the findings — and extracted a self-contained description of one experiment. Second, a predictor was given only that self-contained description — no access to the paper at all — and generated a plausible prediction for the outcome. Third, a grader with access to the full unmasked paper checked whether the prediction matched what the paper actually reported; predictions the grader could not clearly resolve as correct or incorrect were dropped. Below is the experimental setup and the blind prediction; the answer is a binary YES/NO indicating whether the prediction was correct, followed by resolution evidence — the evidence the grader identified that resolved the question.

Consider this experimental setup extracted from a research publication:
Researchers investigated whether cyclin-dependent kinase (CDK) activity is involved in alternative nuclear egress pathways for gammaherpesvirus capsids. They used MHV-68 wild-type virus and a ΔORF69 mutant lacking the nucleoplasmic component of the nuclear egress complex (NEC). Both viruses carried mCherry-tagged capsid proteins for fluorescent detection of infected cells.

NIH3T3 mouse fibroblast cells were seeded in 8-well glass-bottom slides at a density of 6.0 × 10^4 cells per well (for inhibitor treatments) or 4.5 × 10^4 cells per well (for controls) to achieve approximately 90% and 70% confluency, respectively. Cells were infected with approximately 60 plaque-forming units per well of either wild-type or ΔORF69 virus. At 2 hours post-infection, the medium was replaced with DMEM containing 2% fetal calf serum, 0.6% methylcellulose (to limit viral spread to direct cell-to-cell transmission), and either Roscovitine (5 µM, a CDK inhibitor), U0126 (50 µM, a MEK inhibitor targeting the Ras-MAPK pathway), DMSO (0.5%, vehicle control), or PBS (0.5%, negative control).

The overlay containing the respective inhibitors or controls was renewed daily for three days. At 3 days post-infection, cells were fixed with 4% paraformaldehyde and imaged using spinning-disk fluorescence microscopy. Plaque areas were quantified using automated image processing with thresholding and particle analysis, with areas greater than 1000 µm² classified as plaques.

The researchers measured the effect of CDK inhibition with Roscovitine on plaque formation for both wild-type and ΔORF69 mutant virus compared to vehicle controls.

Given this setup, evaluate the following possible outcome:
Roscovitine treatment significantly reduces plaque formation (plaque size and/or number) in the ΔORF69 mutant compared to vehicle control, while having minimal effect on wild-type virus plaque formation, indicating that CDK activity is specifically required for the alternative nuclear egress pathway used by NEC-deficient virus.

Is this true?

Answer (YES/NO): NO